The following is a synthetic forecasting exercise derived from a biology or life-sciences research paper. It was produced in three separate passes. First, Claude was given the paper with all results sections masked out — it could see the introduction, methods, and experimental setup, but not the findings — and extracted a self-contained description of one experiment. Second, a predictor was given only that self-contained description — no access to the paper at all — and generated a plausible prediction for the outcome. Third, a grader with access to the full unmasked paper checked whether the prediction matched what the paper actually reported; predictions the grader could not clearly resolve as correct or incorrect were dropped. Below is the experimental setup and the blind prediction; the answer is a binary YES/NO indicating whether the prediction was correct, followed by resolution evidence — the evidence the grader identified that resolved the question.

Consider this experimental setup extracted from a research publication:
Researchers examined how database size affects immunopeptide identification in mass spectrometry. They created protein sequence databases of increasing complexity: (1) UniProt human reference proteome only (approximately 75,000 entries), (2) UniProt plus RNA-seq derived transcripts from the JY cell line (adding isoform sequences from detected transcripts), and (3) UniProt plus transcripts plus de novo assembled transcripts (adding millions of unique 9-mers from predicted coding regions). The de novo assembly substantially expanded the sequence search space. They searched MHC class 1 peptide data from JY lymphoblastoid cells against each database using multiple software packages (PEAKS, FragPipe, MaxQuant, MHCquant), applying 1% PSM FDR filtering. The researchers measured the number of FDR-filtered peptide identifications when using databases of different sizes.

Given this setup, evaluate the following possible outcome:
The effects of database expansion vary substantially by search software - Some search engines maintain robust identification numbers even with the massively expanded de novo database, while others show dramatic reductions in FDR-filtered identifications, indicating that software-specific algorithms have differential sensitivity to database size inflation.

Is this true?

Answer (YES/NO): NO